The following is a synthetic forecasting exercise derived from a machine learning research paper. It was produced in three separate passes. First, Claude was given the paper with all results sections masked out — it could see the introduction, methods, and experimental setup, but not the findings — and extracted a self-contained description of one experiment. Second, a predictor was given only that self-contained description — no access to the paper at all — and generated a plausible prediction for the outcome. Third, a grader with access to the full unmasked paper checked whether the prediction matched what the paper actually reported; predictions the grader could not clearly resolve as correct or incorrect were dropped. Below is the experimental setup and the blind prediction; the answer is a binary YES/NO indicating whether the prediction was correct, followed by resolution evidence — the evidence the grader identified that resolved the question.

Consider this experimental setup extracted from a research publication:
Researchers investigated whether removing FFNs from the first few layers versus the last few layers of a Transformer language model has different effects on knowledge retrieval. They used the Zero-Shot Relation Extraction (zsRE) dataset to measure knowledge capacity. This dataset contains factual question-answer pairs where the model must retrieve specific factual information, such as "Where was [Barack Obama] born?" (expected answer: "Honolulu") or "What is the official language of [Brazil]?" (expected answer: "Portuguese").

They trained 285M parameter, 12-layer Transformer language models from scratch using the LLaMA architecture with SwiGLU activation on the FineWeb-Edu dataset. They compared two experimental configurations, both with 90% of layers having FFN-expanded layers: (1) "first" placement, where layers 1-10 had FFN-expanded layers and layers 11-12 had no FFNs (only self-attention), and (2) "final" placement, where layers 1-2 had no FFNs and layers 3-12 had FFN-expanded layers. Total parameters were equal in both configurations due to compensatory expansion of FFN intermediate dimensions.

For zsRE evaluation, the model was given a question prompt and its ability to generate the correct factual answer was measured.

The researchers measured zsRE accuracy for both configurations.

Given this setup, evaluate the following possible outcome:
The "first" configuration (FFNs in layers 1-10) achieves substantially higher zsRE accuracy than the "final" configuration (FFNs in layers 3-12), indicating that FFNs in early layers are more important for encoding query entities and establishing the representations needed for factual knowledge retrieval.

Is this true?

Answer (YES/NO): NO